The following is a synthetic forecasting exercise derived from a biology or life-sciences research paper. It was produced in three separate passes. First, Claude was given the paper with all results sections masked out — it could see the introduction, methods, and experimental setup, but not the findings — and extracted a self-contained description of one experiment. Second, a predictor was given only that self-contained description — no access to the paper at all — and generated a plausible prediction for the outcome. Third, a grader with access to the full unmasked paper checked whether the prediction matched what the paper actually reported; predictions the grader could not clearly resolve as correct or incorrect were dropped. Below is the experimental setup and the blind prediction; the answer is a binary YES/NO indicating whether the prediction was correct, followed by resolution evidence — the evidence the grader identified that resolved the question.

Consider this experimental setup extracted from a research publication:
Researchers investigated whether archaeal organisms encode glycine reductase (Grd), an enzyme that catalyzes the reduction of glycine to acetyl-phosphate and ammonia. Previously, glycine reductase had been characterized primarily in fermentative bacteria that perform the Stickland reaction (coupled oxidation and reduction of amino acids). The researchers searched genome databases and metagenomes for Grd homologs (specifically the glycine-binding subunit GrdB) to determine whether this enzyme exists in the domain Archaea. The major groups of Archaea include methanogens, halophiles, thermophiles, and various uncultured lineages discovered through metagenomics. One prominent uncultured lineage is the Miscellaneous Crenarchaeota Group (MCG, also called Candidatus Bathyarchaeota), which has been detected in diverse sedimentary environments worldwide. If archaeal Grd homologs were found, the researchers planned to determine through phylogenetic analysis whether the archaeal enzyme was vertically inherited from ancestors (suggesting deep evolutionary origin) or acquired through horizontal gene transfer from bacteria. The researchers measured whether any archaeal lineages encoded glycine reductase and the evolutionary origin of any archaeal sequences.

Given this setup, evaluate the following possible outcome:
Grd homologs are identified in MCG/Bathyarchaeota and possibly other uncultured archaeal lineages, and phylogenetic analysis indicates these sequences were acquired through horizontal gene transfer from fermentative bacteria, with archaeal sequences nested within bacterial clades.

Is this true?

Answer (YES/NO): YES